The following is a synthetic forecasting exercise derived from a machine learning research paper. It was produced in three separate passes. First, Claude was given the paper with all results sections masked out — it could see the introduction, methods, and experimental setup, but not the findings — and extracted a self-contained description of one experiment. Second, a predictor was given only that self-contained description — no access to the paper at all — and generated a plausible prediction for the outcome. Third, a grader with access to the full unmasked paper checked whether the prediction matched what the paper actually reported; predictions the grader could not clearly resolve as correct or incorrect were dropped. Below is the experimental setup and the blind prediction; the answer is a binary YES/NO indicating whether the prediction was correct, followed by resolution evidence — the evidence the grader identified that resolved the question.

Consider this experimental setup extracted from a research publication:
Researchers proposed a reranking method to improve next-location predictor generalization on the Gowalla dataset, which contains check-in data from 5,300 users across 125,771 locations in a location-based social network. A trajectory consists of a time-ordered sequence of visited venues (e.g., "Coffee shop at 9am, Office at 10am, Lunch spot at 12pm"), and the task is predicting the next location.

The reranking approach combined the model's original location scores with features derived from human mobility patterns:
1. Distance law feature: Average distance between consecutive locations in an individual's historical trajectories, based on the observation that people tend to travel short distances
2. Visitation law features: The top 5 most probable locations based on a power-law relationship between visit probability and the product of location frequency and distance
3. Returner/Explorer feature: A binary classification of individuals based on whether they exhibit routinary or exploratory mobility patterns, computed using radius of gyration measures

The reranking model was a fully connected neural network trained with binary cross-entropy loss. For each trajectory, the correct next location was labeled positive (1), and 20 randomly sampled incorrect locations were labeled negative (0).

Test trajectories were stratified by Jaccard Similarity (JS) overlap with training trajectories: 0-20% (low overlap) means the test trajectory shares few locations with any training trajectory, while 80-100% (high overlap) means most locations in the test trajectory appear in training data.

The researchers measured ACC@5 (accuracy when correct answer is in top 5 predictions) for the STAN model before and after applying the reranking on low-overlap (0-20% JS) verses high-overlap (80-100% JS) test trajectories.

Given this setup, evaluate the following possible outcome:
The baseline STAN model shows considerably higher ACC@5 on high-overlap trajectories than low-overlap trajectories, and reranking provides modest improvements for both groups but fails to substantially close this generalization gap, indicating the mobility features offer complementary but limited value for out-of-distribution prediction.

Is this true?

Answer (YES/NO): NO